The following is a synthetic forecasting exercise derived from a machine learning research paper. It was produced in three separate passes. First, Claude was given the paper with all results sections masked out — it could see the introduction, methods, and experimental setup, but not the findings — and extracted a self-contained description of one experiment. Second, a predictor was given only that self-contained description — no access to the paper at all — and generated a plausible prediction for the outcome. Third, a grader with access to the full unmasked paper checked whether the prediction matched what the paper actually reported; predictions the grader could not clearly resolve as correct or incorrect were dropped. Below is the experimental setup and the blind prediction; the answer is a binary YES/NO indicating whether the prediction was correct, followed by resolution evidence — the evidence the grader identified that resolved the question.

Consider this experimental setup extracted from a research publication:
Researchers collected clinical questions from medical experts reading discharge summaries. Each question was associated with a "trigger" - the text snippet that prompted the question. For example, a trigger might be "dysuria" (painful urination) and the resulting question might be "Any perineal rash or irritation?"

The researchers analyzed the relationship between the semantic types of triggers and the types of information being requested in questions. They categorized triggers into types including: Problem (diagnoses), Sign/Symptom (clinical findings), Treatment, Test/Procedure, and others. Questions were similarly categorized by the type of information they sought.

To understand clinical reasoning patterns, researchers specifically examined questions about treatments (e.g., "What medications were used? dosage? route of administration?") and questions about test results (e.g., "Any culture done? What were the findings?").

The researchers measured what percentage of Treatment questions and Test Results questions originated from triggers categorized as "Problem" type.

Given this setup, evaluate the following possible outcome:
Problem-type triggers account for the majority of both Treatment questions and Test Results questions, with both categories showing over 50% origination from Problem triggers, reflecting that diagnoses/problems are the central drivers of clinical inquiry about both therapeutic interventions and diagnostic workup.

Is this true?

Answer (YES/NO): YES